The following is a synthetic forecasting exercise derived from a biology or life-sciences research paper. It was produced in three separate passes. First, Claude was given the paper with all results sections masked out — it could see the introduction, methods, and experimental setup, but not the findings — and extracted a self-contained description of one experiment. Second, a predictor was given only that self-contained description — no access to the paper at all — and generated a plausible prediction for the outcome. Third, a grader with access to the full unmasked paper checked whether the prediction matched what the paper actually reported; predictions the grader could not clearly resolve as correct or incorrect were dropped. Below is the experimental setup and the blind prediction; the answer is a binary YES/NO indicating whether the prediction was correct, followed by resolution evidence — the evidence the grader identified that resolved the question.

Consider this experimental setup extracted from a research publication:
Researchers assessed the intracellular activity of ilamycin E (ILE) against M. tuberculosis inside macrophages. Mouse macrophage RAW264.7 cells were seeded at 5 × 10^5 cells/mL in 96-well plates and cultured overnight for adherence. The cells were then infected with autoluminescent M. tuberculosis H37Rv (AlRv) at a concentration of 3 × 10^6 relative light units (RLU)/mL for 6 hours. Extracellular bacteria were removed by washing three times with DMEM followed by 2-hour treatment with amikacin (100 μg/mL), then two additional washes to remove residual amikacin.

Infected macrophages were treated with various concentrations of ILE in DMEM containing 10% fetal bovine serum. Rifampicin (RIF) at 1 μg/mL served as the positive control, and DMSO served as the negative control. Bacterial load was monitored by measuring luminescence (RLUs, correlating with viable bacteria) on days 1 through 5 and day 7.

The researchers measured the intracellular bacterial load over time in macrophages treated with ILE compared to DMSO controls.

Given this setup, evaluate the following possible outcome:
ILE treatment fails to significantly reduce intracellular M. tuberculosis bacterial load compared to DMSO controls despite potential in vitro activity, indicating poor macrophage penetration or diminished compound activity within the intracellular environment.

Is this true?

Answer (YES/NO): NO